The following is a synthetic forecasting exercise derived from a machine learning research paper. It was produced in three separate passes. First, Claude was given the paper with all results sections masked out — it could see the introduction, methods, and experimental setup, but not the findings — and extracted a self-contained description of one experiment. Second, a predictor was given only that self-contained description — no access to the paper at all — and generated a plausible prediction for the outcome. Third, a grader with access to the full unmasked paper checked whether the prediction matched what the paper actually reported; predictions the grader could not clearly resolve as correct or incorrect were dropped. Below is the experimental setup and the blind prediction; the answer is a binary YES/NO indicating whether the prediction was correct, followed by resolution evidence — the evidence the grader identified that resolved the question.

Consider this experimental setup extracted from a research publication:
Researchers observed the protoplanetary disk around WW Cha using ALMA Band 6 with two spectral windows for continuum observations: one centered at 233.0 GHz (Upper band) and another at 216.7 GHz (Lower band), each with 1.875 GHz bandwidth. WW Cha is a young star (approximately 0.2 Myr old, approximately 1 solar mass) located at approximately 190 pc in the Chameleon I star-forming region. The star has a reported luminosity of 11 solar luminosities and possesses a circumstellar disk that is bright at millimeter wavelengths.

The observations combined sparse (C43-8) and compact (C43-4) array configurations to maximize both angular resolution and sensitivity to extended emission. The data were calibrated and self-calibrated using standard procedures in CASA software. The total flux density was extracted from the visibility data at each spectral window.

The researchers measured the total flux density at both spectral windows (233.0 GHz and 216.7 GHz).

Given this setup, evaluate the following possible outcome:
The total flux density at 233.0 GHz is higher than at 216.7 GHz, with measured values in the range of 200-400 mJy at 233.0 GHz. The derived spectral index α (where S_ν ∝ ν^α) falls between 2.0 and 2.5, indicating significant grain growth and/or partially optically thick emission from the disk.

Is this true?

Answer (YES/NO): NO